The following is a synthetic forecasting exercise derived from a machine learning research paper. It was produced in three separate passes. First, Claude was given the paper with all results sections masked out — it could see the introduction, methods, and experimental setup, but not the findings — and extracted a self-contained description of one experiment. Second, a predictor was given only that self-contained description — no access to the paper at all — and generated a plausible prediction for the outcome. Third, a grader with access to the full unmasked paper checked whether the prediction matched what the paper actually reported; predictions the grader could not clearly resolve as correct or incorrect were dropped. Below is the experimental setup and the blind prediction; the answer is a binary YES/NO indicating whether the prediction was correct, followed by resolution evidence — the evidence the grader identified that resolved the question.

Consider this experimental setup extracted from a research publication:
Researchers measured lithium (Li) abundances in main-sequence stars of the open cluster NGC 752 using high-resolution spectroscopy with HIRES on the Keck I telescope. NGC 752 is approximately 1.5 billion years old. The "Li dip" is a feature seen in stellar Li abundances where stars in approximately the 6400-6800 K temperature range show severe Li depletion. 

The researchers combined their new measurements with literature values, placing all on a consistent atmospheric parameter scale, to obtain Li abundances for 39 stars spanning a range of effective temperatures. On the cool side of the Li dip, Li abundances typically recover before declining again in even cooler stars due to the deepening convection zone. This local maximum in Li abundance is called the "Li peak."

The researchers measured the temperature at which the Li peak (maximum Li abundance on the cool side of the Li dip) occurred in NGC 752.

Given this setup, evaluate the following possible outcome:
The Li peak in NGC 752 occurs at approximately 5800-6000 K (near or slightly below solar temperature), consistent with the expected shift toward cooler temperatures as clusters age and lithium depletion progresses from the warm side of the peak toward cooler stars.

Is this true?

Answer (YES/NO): NO